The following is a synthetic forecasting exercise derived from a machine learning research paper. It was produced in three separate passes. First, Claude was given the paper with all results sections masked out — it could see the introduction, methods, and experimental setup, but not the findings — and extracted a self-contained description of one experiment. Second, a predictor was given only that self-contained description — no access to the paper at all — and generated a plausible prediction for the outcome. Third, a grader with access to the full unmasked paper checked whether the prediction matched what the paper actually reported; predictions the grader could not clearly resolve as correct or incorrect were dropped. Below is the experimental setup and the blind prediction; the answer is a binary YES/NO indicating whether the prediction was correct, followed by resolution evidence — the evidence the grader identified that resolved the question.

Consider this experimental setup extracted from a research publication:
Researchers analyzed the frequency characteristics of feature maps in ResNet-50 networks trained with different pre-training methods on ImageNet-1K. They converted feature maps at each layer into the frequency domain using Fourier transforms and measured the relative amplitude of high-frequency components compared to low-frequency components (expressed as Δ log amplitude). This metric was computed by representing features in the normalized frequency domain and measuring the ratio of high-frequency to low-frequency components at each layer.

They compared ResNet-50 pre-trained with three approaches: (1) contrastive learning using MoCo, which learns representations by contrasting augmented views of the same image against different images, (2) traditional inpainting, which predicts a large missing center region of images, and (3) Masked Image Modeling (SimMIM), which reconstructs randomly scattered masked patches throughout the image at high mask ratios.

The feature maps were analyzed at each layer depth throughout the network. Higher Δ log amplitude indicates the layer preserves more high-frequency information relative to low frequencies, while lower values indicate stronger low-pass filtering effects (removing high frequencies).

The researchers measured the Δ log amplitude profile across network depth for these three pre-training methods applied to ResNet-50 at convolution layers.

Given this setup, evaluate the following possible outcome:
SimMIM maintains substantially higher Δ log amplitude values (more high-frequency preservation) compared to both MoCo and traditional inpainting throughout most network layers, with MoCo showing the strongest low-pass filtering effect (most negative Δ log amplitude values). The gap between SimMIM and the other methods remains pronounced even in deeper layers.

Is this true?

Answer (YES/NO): NO